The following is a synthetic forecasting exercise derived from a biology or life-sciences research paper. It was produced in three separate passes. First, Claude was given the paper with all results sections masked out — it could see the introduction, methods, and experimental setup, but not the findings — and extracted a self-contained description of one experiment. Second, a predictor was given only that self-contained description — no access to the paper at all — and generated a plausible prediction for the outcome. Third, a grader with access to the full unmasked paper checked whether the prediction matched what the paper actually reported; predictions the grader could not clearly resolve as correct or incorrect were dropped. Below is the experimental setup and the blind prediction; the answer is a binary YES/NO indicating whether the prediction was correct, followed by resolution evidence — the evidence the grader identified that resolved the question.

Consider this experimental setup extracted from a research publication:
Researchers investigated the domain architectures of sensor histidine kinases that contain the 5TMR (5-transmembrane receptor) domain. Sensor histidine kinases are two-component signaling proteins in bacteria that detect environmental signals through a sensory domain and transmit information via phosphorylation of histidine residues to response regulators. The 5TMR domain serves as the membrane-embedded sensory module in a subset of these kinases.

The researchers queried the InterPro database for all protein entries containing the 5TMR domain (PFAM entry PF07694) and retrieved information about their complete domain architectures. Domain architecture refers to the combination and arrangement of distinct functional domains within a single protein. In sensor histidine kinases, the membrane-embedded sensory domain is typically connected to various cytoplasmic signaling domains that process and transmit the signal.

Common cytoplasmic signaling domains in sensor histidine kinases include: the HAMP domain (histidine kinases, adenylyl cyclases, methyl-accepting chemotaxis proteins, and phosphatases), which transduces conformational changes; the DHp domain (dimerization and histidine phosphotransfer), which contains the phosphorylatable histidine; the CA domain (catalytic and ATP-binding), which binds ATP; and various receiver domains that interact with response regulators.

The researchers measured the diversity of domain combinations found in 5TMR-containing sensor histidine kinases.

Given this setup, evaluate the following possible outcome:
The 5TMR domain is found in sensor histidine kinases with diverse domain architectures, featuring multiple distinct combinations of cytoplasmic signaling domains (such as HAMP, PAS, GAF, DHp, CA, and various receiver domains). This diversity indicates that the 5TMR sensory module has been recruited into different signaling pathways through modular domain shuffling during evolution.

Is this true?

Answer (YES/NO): YES